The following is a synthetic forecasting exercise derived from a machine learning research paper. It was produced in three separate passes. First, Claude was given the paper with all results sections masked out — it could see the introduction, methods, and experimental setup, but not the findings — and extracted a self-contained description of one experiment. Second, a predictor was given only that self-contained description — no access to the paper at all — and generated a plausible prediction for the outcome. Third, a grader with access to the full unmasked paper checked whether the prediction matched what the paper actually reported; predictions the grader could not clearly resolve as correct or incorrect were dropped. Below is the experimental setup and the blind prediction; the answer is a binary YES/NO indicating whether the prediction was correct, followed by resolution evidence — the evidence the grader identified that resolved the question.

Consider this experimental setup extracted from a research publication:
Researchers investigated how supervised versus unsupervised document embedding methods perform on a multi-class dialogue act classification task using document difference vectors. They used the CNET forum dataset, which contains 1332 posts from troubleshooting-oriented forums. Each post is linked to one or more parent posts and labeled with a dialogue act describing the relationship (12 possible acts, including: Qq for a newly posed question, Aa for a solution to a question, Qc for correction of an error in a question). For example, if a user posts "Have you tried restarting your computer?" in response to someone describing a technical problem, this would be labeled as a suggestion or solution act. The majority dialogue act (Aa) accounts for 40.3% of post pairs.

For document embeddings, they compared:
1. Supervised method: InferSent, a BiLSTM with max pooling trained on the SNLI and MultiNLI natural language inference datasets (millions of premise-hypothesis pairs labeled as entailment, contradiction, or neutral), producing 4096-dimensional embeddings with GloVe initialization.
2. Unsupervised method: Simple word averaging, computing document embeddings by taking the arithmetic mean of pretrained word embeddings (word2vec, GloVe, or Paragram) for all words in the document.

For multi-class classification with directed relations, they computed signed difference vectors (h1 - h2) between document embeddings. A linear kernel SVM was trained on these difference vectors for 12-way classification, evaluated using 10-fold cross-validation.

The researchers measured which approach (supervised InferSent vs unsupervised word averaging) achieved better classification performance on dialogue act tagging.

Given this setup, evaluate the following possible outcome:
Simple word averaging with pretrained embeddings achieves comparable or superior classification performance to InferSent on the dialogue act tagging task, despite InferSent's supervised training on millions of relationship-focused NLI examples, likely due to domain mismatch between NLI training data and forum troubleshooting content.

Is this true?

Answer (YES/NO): YES